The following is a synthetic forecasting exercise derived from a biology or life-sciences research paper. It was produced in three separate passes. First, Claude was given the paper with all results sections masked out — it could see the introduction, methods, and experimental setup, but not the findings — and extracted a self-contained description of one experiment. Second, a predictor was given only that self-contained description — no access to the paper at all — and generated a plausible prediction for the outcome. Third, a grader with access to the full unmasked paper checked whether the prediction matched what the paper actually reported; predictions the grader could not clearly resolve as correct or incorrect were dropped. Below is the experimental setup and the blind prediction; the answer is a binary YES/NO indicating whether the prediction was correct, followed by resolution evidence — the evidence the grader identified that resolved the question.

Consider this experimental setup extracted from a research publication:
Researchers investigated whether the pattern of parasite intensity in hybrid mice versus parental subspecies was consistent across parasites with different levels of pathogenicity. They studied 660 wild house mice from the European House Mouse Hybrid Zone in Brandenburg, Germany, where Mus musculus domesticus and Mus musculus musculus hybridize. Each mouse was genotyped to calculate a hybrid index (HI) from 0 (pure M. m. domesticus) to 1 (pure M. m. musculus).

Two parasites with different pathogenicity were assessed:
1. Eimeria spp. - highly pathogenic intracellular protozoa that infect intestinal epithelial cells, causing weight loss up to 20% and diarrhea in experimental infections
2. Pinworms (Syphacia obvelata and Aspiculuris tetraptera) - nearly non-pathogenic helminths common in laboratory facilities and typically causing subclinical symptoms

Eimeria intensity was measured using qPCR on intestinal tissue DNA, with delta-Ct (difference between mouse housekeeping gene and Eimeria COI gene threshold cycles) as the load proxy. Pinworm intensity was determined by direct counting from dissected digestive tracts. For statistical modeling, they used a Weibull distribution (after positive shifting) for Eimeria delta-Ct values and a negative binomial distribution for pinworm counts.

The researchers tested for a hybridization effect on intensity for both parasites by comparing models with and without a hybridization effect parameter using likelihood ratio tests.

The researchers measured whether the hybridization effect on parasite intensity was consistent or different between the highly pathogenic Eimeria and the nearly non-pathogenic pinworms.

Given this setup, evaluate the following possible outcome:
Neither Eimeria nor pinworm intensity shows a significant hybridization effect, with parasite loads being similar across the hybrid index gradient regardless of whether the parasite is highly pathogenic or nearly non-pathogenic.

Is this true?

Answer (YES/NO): NO